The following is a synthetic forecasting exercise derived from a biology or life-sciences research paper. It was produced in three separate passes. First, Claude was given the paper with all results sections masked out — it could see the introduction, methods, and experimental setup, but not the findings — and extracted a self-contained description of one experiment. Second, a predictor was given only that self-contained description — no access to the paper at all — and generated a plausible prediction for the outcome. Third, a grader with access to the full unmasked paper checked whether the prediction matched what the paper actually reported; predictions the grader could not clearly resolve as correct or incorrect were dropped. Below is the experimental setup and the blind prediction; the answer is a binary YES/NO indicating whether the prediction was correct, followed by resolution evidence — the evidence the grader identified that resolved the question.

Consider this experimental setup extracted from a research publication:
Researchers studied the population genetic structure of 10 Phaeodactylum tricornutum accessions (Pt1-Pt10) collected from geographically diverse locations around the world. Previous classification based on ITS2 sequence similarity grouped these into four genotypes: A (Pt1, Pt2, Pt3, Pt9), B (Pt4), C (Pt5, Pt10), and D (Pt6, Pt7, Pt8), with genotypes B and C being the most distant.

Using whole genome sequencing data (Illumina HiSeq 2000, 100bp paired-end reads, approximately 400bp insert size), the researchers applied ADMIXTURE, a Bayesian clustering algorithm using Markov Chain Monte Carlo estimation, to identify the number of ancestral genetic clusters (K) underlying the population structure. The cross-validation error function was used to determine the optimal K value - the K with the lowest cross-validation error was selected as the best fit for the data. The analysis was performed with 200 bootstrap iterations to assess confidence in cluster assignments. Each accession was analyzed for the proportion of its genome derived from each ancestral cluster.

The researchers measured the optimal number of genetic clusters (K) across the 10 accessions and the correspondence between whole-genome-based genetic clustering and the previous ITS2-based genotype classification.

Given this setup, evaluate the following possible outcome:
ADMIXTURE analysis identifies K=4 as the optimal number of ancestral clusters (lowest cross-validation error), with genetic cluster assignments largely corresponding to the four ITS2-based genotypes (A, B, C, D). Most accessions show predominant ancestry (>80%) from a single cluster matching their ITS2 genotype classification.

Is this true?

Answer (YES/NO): NO